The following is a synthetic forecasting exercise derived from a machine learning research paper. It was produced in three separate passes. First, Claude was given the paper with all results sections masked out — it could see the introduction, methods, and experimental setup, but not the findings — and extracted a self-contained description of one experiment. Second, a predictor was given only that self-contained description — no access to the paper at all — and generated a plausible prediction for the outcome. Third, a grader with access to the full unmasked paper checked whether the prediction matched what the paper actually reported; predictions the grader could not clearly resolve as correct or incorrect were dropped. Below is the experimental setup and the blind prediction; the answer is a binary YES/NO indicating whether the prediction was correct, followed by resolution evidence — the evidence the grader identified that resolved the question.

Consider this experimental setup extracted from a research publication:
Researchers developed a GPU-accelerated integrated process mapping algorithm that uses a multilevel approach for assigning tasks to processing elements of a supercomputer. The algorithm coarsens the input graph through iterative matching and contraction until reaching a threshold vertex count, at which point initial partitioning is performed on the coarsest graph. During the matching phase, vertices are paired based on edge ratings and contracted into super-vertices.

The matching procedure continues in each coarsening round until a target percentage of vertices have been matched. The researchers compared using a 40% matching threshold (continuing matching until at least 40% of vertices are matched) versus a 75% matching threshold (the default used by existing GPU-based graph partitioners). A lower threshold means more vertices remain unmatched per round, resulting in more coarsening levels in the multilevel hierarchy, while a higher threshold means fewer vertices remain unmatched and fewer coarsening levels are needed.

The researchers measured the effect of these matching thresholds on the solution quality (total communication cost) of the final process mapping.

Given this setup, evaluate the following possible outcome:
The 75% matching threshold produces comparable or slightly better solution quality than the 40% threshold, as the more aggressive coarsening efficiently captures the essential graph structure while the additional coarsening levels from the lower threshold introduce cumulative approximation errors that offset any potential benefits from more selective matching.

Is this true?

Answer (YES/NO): NO